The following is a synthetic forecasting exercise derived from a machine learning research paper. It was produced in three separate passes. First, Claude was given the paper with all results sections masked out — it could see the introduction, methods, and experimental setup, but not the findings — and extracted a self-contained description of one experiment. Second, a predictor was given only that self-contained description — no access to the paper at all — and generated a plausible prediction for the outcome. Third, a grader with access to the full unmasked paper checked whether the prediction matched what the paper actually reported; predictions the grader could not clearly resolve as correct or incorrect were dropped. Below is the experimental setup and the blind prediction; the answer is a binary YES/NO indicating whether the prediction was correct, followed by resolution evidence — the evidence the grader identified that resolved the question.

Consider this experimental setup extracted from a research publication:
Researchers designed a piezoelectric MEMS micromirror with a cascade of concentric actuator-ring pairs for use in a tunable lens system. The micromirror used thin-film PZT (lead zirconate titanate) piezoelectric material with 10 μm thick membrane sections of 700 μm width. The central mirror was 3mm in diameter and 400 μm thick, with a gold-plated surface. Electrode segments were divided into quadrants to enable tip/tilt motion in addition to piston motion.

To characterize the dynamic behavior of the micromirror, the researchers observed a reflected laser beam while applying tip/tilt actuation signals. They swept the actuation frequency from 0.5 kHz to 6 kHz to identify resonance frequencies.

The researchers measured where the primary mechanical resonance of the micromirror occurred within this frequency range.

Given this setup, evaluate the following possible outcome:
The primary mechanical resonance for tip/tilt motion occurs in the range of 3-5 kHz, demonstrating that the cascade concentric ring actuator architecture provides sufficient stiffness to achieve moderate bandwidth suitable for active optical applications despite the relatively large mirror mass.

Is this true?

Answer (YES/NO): NO